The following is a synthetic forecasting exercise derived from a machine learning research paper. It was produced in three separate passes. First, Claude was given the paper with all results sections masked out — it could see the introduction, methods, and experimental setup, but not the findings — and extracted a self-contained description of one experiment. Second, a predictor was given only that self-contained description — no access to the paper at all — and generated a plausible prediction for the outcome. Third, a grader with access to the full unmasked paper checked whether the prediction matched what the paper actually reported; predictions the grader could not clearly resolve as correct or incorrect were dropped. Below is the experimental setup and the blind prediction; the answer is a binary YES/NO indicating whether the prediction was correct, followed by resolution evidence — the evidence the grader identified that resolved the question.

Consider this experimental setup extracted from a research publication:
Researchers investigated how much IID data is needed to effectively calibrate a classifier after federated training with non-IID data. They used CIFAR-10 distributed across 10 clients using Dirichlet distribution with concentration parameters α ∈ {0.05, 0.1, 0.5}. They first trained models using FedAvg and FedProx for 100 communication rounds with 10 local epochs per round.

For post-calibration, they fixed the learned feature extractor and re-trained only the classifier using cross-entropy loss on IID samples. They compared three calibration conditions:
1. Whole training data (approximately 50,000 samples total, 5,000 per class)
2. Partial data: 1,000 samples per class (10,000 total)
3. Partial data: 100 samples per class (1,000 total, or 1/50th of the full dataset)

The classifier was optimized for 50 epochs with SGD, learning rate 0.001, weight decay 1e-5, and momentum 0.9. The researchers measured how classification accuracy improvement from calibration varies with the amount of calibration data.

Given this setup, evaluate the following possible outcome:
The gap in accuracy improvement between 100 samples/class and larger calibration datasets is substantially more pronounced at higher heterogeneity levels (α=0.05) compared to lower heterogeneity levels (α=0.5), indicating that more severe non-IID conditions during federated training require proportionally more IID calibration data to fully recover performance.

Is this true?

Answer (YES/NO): YES